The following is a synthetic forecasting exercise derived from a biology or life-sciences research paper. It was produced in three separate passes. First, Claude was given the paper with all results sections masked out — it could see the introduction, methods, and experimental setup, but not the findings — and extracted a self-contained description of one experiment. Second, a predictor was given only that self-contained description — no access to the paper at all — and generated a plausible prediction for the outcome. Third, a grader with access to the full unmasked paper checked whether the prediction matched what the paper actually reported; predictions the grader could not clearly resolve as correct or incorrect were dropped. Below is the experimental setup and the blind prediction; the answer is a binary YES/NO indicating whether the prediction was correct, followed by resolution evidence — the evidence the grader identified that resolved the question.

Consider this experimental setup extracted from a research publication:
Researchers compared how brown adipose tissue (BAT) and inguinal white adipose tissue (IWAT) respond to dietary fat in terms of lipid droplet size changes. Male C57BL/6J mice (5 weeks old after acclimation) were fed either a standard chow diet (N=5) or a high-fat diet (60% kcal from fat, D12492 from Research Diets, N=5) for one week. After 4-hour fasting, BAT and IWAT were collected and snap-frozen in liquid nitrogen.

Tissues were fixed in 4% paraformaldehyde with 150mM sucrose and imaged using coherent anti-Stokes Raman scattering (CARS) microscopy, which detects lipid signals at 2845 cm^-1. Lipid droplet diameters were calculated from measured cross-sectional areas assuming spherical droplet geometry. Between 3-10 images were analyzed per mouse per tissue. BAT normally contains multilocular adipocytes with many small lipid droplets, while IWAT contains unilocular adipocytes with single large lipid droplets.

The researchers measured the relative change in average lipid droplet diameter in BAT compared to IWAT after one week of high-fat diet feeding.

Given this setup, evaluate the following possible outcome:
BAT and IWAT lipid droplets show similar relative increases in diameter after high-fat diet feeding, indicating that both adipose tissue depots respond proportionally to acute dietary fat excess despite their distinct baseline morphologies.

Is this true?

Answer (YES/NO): NO